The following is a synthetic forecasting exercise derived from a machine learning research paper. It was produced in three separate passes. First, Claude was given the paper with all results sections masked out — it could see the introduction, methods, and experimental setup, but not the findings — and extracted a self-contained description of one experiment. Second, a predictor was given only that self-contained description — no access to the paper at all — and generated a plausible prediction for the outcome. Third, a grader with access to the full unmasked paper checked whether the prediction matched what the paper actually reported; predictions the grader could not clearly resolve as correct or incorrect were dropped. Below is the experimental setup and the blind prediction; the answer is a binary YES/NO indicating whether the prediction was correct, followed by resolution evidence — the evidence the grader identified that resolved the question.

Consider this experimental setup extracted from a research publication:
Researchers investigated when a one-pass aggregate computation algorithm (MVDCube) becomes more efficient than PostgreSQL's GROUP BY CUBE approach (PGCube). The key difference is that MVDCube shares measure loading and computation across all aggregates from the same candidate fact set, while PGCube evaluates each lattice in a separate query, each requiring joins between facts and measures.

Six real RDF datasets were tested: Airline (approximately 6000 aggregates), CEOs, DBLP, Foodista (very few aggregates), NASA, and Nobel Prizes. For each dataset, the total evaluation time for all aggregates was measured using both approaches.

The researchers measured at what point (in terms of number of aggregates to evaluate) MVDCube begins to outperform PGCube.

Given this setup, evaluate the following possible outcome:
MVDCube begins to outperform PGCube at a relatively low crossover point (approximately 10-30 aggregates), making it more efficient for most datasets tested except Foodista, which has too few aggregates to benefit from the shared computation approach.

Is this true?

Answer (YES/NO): YES